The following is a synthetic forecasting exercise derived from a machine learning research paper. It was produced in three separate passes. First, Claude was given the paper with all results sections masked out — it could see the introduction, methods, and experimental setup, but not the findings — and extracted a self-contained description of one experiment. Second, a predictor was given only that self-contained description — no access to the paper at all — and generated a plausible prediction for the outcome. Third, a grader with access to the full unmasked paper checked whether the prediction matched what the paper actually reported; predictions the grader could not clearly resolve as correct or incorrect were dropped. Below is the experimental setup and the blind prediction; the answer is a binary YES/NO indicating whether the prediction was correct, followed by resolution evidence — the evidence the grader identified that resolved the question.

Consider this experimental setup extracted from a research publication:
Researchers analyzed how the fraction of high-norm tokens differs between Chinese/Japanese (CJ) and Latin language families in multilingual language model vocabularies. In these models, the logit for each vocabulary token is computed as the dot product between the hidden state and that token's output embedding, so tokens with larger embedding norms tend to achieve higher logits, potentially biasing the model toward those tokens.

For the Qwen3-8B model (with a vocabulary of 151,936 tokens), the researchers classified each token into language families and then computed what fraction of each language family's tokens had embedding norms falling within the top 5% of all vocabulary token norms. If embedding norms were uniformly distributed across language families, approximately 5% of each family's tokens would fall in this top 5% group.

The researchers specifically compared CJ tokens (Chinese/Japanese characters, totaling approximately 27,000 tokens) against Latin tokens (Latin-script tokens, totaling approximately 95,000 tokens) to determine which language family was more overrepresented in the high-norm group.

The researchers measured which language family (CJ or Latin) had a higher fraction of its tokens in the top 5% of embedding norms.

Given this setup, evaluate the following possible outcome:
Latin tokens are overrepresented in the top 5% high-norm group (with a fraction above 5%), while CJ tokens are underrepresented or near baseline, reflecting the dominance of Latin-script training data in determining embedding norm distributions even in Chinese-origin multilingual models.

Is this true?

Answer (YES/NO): NO